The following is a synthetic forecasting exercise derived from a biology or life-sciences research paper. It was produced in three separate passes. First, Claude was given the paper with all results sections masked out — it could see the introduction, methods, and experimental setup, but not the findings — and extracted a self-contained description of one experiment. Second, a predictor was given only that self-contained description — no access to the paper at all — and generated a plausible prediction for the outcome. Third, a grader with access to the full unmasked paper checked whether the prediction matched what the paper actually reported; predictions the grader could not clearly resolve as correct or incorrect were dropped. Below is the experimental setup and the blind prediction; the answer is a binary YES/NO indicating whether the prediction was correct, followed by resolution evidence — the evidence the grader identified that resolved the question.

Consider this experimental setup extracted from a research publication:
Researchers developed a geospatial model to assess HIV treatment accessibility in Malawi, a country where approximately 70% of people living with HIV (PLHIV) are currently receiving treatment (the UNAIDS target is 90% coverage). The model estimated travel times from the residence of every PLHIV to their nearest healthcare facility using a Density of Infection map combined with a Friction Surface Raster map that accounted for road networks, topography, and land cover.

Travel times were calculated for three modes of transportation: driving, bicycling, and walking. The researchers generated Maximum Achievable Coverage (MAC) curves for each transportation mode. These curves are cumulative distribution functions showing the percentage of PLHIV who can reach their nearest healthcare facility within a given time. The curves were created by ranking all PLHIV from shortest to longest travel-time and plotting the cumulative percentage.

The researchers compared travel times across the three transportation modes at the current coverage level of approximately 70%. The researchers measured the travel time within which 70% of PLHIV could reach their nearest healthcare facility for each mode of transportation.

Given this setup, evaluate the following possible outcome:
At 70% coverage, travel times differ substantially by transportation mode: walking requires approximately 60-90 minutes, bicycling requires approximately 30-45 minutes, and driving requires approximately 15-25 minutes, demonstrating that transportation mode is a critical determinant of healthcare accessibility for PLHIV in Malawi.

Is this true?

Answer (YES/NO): NO